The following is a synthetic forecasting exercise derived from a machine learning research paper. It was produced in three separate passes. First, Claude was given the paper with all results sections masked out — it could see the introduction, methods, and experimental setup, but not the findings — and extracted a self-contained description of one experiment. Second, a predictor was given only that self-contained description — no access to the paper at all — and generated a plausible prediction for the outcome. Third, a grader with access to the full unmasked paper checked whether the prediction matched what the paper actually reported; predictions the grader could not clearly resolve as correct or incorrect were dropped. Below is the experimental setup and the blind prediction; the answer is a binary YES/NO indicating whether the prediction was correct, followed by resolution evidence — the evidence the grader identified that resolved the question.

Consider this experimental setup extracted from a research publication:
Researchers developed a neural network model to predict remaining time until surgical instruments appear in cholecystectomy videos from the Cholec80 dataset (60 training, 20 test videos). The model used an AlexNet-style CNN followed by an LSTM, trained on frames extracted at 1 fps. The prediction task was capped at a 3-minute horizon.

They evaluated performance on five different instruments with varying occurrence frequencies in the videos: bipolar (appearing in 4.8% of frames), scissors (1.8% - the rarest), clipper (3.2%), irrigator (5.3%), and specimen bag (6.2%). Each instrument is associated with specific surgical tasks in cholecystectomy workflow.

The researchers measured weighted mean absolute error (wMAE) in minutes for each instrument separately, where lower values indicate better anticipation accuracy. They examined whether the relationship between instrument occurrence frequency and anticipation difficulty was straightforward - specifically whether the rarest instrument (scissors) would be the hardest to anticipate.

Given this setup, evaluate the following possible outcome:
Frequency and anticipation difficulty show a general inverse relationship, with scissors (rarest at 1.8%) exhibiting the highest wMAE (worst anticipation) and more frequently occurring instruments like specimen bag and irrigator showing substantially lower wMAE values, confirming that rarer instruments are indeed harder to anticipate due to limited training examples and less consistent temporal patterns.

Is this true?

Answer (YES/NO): NO